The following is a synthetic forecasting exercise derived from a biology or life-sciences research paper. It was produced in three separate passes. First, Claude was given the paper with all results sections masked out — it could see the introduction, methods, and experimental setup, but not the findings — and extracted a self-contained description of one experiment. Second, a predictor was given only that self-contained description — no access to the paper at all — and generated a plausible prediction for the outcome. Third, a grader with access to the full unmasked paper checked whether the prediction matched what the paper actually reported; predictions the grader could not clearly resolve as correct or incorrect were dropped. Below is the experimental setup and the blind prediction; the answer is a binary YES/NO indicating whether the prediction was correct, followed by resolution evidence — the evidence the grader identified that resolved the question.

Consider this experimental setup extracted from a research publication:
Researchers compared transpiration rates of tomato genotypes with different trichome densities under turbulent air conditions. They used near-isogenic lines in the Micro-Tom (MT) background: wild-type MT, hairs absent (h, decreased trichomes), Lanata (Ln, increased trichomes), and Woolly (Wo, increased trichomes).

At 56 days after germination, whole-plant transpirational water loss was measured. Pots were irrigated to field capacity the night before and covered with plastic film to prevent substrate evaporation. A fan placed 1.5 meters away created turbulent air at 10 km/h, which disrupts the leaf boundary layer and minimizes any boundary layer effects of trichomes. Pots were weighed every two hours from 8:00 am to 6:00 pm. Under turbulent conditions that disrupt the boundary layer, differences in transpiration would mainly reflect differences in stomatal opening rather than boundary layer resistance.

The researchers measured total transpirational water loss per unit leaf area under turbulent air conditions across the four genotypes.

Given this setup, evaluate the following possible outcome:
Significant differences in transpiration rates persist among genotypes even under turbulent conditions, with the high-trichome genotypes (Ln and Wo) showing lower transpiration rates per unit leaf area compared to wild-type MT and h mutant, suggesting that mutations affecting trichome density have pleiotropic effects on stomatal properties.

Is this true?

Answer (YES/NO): NO